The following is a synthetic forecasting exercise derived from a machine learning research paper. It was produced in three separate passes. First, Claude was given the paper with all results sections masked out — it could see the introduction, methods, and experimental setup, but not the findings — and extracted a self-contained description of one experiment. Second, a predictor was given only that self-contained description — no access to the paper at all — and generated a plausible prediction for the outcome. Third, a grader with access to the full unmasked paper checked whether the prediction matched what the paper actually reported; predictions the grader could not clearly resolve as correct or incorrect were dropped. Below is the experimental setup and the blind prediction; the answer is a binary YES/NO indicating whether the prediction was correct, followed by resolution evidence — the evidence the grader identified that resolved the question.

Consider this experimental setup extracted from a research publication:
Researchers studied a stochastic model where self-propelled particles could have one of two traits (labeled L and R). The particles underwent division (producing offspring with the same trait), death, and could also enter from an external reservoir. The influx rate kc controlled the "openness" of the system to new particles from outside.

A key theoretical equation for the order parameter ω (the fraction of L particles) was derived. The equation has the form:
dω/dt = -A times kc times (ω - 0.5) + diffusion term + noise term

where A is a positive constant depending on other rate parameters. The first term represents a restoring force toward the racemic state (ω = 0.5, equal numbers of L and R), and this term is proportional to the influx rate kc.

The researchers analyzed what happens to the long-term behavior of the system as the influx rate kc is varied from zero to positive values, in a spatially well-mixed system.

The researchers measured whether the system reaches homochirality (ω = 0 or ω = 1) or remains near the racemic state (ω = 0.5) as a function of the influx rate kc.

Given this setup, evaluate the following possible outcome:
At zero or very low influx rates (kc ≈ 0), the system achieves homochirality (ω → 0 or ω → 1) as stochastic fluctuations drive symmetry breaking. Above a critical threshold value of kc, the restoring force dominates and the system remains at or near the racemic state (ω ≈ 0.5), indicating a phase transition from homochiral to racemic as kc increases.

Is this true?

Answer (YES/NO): NO